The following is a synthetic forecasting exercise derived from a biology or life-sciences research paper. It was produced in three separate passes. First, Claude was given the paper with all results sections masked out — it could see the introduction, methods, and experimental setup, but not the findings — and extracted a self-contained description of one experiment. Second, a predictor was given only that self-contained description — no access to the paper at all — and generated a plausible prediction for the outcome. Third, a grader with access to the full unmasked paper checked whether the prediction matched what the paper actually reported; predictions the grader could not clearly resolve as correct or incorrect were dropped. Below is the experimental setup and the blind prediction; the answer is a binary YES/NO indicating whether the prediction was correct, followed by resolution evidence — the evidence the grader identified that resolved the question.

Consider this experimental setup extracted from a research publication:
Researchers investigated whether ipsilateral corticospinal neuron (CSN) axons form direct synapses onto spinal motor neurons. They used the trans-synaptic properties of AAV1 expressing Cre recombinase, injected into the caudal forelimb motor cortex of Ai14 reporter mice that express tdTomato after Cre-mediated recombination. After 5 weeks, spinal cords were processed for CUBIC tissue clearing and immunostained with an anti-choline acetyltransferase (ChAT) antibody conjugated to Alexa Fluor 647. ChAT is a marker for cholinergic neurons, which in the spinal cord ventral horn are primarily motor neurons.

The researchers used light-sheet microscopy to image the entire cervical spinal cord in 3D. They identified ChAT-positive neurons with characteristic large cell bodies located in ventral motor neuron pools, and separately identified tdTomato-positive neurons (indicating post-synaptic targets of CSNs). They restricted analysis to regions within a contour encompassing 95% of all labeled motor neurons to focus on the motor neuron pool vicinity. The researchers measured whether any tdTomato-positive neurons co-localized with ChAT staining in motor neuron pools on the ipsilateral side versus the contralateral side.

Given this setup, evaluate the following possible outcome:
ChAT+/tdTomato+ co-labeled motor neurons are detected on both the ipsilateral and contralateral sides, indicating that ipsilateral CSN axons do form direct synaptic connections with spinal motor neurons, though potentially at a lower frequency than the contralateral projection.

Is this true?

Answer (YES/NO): NO